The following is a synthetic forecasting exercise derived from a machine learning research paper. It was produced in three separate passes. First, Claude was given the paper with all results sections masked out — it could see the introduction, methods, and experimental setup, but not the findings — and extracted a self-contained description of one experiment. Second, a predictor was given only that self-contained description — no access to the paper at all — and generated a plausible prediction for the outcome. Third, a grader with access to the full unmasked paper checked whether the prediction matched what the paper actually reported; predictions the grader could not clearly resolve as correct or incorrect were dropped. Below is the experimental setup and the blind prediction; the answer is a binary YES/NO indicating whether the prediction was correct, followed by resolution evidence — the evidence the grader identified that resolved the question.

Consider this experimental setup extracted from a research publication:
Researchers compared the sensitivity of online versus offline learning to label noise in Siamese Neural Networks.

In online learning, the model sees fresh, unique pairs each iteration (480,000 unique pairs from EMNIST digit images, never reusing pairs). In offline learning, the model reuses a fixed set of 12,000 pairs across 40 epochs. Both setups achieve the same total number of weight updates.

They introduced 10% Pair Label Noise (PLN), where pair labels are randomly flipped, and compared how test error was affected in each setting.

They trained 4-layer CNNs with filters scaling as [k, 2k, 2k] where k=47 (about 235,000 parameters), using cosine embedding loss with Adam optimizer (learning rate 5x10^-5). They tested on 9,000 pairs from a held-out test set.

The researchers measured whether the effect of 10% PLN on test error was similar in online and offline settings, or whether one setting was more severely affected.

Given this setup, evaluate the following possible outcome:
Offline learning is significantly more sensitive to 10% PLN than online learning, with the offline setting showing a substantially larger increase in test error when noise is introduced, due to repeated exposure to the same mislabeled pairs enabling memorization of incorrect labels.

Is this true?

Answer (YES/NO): YES